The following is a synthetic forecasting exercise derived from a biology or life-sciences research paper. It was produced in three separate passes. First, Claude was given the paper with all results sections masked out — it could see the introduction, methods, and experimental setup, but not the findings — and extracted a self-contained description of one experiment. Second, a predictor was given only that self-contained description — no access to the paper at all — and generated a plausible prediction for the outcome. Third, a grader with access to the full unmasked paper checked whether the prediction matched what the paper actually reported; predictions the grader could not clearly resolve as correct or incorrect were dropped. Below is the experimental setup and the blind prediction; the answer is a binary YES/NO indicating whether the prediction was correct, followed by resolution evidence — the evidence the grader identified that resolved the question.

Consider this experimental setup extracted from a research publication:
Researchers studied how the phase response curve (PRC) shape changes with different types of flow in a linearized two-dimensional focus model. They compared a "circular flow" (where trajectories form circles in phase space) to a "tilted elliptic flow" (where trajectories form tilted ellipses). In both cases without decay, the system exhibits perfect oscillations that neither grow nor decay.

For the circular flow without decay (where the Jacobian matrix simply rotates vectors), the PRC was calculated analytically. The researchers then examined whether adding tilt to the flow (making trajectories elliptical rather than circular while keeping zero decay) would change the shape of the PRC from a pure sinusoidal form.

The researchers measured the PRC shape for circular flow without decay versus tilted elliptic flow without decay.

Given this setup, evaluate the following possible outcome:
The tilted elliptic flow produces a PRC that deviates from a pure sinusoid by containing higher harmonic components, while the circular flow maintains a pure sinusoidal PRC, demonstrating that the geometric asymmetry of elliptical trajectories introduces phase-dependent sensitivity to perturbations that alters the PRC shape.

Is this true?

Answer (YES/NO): NO